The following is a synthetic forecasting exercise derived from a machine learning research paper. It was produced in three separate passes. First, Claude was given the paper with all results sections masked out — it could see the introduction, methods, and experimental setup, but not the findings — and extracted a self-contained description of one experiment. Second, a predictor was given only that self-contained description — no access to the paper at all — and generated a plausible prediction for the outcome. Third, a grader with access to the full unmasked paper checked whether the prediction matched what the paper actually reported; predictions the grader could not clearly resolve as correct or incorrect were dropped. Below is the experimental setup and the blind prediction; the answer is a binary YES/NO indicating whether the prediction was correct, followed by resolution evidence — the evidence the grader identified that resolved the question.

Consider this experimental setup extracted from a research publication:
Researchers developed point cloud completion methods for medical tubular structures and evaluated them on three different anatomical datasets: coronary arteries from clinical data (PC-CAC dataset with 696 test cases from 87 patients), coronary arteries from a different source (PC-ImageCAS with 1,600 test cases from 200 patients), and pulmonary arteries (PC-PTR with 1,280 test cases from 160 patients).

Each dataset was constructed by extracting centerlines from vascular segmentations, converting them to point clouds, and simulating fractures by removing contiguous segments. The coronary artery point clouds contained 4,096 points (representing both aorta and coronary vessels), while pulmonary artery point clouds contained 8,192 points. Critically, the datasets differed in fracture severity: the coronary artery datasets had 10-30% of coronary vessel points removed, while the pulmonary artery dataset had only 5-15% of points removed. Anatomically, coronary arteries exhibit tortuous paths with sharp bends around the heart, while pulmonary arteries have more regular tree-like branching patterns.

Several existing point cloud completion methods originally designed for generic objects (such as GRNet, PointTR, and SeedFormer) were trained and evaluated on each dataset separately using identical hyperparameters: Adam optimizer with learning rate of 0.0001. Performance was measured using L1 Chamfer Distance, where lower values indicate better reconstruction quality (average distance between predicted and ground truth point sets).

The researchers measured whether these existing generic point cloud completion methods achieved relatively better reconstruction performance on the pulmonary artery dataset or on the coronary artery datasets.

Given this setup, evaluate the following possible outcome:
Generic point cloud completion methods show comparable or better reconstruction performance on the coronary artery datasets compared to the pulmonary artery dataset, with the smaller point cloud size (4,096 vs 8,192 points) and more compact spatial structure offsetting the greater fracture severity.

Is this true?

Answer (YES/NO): NO